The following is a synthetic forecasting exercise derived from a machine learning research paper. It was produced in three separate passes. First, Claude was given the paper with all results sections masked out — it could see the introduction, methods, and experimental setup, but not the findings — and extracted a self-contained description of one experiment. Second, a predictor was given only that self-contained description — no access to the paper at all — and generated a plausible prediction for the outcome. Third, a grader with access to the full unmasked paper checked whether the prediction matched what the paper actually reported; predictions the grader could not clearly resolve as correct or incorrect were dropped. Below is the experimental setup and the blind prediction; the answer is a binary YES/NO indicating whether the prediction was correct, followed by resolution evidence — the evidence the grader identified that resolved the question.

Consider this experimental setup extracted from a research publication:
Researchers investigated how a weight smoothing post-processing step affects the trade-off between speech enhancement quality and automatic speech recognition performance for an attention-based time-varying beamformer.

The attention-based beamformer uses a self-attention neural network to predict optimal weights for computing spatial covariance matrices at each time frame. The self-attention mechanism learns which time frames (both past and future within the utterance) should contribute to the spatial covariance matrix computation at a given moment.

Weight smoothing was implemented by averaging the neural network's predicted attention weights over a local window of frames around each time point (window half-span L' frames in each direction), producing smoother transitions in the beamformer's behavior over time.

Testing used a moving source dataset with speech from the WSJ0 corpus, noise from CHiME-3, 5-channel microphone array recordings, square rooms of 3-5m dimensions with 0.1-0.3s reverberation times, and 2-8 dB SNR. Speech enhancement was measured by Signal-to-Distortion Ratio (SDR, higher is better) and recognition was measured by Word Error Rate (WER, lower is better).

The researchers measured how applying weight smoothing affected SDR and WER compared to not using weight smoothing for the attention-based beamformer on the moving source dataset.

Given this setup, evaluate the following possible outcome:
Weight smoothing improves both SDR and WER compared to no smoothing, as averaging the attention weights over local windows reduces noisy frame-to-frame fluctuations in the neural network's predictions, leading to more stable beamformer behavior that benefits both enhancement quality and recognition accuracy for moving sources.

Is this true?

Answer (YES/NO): NO